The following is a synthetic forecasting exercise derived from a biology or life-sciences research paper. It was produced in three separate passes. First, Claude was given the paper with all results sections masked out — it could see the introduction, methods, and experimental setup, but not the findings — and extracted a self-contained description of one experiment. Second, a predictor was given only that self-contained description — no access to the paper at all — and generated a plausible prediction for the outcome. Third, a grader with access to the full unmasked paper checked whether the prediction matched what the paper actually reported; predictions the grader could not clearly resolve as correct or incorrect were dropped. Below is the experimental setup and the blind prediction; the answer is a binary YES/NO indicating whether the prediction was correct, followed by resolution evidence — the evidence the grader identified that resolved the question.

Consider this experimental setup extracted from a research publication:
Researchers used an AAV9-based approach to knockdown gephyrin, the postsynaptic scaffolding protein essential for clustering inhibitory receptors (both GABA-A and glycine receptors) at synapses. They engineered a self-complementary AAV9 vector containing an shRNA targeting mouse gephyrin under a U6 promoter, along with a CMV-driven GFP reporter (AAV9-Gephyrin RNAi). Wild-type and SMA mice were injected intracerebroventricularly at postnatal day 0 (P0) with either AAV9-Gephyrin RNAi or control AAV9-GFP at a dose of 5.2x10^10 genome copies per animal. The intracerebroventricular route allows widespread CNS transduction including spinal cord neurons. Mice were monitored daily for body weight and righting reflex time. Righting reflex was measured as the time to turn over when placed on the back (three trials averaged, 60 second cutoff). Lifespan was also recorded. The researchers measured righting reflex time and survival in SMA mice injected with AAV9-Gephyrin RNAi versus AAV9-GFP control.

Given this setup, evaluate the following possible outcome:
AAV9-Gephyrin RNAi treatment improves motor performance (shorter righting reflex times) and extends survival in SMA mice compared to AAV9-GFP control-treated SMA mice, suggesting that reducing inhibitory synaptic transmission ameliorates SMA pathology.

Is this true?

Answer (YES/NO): NO